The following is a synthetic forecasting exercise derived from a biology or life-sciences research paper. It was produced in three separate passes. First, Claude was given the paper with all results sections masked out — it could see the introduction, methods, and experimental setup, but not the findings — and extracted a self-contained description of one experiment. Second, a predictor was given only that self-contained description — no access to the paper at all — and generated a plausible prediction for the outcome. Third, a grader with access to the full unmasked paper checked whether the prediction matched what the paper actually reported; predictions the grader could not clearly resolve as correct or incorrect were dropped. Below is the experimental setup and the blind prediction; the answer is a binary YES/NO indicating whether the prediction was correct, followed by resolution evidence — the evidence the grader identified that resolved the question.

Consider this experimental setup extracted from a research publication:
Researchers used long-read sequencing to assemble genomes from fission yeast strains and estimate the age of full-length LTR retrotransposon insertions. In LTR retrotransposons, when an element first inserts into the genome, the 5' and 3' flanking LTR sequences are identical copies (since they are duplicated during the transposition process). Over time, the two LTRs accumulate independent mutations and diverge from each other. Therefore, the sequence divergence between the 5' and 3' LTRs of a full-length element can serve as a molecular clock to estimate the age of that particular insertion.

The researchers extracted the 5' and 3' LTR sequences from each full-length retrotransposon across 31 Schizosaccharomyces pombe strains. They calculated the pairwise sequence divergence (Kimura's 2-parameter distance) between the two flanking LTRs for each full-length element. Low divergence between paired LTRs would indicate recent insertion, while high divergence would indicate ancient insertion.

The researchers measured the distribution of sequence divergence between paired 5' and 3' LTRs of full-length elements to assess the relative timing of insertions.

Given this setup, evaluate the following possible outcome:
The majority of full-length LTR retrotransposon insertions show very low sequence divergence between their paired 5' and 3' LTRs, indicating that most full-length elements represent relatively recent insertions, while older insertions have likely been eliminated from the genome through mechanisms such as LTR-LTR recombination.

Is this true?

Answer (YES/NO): YES